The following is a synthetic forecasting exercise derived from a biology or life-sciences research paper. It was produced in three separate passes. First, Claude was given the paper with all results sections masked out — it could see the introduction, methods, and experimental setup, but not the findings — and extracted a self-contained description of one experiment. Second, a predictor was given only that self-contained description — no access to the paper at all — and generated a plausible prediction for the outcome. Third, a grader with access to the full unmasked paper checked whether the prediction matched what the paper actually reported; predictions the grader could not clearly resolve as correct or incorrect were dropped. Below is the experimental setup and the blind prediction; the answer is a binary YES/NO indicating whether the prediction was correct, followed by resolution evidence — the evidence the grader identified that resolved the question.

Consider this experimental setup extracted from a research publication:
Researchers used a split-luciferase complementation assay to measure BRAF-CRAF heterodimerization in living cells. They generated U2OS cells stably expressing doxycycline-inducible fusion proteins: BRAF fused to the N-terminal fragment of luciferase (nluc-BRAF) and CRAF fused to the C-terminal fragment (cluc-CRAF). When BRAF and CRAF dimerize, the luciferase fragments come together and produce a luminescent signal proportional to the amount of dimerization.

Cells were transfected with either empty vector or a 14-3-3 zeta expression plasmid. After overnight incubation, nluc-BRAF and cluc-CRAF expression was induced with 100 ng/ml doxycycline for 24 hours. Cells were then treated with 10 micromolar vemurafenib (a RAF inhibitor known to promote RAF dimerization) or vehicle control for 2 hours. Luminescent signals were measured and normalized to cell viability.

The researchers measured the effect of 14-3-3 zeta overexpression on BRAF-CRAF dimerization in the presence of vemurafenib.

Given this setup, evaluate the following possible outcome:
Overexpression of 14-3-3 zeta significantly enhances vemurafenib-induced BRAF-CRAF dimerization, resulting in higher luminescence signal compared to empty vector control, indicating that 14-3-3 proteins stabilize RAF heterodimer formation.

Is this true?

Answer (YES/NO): YES